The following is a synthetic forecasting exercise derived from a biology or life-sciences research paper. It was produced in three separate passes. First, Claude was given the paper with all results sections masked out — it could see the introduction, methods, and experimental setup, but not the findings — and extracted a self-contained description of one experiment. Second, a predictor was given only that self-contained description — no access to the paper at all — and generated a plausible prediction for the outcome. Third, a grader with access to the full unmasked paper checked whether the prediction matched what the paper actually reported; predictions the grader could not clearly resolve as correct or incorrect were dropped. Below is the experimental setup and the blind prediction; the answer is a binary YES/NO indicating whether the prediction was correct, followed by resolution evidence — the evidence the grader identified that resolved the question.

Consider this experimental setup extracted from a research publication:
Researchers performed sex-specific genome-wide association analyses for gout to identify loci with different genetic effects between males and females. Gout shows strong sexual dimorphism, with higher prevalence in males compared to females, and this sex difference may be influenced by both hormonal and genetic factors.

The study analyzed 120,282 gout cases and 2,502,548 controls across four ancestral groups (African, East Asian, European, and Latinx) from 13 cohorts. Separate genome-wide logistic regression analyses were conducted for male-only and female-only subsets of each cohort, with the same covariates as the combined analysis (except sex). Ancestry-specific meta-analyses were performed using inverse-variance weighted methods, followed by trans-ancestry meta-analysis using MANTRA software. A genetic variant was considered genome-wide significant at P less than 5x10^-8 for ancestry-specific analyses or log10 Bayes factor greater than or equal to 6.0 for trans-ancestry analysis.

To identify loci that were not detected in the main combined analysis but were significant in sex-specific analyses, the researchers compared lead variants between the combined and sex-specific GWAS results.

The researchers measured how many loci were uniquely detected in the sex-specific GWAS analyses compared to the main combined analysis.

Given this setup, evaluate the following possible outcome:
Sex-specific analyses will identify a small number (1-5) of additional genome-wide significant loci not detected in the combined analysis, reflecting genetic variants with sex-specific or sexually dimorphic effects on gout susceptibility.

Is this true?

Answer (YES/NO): NO